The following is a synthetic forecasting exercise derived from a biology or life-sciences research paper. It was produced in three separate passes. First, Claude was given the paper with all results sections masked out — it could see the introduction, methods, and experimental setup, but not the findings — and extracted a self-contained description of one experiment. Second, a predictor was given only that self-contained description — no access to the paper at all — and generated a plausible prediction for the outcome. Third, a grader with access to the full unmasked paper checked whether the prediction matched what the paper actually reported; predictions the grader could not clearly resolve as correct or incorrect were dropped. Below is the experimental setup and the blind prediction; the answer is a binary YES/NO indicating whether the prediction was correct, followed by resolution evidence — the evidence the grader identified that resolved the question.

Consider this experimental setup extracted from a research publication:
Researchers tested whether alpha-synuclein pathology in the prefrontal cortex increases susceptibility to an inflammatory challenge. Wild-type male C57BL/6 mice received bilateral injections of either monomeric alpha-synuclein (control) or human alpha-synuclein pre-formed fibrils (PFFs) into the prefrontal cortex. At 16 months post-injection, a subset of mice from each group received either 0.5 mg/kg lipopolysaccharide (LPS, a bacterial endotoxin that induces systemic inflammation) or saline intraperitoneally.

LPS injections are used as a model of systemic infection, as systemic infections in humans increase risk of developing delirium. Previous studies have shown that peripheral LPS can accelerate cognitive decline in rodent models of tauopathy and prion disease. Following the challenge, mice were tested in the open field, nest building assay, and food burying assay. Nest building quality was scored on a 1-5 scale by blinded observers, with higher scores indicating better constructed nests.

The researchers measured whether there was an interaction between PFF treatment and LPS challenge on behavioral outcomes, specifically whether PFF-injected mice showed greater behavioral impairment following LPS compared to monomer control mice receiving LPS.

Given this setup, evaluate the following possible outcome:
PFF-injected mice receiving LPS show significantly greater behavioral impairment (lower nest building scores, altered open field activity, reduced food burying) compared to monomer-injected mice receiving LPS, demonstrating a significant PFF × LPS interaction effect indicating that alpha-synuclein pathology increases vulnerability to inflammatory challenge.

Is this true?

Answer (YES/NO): NO